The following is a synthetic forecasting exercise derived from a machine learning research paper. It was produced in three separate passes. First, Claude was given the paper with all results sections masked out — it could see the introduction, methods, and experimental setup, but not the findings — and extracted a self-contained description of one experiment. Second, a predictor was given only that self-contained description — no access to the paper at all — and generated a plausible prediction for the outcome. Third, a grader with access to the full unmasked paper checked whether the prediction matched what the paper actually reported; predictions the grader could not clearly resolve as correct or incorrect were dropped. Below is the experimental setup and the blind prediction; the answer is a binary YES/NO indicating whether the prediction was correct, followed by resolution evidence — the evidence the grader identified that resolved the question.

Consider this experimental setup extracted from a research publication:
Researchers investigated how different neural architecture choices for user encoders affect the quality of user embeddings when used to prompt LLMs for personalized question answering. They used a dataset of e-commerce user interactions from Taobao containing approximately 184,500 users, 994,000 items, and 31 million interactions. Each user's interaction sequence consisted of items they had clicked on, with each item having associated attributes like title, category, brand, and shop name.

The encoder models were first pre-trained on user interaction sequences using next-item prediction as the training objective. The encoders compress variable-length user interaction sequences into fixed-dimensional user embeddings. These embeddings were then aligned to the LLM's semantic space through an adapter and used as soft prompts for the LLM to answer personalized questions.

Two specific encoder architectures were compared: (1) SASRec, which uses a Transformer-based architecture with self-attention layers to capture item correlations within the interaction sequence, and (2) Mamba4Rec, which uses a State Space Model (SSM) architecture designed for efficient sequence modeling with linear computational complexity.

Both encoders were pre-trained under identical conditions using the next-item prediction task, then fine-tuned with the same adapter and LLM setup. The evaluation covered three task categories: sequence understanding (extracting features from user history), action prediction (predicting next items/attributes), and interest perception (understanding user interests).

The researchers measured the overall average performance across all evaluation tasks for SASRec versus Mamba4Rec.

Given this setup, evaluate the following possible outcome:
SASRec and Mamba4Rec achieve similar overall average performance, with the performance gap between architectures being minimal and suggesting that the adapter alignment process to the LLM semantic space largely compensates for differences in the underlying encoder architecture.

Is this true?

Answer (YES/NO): NO